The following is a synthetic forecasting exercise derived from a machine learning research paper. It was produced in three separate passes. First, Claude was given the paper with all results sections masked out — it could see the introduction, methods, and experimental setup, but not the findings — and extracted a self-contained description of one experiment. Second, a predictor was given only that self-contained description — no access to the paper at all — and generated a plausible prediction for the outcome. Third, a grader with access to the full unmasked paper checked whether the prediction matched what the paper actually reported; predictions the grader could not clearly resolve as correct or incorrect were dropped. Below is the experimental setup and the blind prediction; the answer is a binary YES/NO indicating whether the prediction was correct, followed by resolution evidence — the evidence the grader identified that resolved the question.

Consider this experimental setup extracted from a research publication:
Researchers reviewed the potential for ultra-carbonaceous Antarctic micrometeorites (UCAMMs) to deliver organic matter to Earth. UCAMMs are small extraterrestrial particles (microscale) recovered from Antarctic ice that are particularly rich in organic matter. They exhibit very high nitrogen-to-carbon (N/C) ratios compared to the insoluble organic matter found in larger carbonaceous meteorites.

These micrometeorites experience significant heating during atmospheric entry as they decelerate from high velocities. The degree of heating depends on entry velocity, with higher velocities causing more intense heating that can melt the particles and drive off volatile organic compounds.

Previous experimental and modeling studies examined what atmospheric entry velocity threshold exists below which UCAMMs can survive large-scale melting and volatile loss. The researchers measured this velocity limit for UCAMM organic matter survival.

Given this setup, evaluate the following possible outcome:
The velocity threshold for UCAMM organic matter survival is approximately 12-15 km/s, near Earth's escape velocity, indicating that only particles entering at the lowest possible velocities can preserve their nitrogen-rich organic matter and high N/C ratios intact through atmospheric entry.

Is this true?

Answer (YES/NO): YES